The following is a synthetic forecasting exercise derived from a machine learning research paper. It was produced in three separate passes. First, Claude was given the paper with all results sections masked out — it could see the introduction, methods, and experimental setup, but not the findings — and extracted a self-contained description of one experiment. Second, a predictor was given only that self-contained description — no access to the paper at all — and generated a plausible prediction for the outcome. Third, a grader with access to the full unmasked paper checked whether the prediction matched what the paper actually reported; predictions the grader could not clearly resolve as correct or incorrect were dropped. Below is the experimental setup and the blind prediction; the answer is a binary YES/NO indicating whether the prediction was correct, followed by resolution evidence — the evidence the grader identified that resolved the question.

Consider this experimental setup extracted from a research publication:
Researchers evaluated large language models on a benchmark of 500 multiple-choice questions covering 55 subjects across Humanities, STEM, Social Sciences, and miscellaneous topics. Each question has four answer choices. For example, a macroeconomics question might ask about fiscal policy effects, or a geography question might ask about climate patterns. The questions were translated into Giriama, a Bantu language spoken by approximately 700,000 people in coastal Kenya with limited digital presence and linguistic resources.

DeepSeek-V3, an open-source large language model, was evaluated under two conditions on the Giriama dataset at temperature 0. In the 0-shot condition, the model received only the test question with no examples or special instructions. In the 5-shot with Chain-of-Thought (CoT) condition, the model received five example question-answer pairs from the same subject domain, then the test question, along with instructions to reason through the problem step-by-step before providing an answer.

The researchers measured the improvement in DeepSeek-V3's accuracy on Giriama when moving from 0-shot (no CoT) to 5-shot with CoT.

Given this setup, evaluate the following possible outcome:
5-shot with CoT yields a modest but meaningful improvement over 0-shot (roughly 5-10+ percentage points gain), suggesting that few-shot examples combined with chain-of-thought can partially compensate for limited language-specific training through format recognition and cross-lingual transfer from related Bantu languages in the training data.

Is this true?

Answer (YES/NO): NO